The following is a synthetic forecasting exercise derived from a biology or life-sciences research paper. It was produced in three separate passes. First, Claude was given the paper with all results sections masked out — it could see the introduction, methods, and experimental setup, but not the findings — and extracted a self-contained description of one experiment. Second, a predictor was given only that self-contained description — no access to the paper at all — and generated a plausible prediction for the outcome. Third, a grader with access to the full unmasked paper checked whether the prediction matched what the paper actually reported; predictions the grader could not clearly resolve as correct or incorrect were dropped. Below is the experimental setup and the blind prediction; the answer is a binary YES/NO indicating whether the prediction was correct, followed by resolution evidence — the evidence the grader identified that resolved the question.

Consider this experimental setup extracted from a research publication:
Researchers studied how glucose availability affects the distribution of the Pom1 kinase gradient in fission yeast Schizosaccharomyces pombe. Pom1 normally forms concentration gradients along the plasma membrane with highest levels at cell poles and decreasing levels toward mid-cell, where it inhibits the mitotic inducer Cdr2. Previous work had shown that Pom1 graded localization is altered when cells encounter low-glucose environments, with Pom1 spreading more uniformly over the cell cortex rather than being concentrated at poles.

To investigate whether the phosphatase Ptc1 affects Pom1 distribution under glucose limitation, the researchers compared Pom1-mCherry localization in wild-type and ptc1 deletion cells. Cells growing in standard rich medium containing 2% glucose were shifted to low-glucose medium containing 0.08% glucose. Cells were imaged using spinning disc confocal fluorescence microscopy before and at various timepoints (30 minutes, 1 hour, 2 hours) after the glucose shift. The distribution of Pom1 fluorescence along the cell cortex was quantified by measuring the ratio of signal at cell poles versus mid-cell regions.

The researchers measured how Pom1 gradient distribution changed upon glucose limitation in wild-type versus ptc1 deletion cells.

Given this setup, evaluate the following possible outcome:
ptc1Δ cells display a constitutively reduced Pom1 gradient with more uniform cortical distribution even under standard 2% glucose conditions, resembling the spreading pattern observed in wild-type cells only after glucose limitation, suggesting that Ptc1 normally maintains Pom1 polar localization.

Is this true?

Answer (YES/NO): NO